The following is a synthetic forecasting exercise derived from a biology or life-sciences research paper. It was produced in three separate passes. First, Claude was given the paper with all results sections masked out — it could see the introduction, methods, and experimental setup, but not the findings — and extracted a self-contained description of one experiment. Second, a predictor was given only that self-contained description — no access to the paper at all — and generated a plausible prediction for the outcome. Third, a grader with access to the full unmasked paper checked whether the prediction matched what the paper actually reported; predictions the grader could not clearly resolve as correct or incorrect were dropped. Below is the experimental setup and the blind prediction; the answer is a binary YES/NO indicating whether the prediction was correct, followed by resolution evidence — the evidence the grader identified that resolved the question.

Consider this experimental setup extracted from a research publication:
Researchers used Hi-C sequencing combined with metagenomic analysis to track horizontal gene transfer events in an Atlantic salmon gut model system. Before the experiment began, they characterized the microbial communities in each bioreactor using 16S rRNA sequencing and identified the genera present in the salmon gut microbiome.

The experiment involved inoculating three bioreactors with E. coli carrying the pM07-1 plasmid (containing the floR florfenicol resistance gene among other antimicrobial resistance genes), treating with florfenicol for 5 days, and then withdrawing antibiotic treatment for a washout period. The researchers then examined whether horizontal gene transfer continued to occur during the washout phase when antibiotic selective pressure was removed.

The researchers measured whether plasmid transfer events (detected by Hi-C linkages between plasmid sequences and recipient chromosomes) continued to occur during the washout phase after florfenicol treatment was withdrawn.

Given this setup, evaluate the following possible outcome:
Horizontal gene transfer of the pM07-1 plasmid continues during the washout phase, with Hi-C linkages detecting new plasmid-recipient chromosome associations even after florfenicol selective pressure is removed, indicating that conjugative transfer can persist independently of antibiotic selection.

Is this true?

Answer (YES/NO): YES